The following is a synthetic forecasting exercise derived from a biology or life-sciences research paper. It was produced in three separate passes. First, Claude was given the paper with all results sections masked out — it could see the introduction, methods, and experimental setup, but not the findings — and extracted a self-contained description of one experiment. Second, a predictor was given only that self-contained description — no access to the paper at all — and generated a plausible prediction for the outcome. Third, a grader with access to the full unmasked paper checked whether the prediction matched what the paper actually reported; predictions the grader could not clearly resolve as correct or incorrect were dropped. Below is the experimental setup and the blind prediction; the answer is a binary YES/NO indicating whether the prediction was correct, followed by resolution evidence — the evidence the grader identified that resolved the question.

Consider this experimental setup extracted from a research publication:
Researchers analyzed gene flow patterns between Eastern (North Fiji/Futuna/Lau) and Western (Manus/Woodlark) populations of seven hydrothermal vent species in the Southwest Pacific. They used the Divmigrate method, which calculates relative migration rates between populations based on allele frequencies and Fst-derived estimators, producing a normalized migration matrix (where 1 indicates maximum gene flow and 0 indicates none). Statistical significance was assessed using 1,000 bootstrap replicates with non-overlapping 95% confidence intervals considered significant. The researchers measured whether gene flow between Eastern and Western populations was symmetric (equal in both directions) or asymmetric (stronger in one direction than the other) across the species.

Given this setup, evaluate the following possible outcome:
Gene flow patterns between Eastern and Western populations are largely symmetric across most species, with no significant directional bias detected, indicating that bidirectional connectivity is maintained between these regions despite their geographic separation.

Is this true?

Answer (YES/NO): NO